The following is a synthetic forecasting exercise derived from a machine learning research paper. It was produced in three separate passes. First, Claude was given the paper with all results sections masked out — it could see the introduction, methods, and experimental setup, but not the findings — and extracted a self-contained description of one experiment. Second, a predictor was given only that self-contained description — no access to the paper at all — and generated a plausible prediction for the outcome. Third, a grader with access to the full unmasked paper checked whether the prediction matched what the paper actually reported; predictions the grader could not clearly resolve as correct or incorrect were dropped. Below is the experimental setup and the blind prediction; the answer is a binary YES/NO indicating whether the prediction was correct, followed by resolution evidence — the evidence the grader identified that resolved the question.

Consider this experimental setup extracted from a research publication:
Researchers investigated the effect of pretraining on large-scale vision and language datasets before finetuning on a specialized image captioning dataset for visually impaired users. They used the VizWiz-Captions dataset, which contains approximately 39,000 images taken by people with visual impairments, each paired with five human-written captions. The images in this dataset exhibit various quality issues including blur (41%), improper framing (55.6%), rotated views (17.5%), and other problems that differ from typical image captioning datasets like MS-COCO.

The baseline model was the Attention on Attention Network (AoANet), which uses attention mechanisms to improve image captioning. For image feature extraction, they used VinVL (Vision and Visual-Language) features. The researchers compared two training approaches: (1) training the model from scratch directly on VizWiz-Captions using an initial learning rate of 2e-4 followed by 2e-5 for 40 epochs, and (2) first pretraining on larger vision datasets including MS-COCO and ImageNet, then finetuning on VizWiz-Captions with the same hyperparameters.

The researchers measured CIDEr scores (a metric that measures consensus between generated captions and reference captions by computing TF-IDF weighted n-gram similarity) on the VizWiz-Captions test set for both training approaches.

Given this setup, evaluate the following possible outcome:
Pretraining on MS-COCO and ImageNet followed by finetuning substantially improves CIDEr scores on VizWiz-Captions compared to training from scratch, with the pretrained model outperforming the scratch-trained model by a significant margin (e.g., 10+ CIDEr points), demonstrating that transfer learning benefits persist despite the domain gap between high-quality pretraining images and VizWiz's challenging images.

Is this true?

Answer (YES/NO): NO